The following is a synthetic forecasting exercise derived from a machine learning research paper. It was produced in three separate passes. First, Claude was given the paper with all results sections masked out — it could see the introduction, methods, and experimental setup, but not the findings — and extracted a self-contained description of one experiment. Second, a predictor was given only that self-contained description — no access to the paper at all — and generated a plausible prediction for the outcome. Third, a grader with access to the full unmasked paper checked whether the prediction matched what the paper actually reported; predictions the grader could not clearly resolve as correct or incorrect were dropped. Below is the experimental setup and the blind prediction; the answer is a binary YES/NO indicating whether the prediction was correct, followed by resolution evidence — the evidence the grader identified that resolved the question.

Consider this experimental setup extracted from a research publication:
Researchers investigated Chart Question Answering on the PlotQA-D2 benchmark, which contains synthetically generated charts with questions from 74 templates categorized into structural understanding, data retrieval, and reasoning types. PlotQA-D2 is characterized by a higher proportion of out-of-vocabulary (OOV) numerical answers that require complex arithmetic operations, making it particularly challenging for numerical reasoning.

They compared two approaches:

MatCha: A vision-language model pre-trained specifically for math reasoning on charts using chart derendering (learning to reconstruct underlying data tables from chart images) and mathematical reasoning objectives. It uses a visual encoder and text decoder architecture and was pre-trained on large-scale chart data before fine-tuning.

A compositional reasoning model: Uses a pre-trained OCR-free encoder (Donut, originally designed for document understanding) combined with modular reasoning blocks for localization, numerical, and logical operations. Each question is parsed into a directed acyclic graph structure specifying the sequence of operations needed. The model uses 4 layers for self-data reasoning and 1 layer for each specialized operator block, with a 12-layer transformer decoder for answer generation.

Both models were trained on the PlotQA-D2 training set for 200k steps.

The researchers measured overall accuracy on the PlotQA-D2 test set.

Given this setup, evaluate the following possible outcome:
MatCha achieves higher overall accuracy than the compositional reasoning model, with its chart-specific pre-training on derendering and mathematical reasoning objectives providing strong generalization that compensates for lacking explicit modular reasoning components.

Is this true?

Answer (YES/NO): YES